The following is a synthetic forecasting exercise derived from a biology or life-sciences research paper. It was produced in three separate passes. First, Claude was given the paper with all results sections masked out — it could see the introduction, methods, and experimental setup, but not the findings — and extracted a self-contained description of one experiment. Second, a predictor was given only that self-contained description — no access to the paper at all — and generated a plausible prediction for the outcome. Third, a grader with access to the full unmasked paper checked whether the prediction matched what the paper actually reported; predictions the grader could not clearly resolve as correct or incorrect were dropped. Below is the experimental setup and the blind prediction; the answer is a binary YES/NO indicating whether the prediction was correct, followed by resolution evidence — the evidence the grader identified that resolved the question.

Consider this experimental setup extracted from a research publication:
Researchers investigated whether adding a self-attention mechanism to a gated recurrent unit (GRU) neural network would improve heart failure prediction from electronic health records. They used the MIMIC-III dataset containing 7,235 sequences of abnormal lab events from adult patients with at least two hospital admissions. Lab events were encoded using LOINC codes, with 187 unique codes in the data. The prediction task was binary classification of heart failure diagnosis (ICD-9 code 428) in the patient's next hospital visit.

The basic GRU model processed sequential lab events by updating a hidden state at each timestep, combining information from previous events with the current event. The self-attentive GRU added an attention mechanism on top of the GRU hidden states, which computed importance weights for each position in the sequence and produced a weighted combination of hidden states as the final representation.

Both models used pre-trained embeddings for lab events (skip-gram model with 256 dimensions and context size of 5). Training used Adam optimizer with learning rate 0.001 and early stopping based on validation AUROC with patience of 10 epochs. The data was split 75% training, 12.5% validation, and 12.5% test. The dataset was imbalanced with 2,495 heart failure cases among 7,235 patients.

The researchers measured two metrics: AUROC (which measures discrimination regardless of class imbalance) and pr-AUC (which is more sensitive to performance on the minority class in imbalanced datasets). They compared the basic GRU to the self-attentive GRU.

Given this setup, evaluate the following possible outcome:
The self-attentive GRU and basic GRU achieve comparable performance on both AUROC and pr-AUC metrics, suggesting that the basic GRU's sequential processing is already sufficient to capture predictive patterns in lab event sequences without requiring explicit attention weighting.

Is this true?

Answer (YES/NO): NO